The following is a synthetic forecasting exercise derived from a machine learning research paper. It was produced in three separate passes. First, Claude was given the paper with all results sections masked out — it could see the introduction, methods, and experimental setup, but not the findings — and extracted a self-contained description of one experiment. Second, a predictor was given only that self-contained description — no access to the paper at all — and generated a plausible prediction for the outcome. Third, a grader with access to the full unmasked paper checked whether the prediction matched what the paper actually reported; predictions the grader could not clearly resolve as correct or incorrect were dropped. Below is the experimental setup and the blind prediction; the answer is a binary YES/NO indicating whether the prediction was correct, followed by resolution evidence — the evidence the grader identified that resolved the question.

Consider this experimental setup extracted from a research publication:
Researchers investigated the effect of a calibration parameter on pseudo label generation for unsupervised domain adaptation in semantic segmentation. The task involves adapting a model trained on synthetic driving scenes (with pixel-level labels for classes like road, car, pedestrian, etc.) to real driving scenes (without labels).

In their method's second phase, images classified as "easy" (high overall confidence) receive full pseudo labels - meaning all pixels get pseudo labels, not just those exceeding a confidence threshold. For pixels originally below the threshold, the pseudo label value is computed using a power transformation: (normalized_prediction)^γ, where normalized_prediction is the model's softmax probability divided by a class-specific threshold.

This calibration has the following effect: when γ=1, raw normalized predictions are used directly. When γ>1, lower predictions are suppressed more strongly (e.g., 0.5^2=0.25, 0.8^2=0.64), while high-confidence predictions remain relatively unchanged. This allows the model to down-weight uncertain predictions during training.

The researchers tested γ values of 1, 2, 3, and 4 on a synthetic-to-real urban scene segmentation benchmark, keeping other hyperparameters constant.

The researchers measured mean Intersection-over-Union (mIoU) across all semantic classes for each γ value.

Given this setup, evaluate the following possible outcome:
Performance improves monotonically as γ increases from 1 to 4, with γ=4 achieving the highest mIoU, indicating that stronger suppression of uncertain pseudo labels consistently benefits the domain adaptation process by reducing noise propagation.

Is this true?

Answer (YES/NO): NO